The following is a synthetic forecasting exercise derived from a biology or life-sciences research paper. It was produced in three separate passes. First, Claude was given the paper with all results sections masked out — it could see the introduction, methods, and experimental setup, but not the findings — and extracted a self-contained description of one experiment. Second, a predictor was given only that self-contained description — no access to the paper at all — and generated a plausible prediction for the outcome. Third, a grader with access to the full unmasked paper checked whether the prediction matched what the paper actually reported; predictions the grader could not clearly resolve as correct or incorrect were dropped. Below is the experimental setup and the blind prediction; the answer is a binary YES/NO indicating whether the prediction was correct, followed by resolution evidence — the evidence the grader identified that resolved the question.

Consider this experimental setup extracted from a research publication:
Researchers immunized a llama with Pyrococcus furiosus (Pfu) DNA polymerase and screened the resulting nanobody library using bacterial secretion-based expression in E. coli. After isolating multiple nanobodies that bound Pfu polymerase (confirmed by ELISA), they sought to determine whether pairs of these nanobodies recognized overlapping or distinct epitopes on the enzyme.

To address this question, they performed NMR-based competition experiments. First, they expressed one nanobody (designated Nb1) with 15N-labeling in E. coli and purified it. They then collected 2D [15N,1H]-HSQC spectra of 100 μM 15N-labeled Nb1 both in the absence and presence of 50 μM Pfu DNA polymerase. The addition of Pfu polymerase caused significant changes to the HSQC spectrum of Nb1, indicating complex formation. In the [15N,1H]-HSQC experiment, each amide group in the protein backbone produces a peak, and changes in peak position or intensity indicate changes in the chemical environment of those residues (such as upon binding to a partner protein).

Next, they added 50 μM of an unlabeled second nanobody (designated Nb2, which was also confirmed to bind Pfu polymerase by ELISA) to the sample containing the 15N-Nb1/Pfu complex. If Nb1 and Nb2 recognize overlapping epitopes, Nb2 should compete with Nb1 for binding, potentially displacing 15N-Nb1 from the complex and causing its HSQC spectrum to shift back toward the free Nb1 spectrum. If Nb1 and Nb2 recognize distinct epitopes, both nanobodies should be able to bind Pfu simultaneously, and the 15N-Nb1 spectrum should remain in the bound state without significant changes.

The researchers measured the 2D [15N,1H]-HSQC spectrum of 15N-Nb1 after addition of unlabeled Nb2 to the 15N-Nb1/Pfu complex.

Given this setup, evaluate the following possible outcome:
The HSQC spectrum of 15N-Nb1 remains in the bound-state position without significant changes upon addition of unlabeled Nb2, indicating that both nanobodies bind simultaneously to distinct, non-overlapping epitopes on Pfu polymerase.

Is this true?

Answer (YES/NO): NO